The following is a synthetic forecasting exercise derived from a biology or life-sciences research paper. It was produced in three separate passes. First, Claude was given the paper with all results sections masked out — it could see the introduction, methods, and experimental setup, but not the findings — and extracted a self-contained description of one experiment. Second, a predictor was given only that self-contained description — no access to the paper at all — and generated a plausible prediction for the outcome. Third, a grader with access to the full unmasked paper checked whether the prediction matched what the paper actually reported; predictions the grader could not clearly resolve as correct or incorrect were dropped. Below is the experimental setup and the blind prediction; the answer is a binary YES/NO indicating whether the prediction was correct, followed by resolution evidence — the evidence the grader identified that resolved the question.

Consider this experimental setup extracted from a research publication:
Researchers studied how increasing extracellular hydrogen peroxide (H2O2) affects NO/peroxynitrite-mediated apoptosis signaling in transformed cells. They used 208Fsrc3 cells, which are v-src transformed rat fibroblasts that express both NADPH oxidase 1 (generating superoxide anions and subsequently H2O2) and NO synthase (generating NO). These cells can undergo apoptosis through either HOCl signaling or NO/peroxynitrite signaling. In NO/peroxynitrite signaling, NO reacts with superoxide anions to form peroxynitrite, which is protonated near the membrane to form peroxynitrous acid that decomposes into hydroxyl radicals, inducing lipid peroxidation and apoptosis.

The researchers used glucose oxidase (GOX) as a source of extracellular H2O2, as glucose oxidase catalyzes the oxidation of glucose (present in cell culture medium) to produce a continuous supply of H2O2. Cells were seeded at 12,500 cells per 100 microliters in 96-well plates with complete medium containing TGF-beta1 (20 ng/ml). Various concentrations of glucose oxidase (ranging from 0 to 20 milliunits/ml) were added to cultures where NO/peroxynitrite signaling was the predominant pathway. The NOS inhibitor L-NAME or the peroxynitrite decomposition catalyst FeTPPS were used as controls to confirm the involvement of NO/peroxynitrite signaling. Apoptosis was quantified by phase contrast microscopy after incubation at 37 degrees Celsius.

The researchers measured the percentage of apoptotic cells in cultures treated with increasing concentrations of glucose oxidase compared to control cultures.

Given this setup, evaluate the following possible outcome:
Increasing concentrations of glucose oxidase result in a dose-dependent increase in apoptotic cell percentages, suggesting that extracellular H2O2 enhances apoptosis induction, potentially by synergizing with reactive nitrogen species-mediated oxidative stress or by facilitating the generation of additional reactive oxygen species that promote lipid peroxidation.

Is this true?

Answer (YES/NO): NO